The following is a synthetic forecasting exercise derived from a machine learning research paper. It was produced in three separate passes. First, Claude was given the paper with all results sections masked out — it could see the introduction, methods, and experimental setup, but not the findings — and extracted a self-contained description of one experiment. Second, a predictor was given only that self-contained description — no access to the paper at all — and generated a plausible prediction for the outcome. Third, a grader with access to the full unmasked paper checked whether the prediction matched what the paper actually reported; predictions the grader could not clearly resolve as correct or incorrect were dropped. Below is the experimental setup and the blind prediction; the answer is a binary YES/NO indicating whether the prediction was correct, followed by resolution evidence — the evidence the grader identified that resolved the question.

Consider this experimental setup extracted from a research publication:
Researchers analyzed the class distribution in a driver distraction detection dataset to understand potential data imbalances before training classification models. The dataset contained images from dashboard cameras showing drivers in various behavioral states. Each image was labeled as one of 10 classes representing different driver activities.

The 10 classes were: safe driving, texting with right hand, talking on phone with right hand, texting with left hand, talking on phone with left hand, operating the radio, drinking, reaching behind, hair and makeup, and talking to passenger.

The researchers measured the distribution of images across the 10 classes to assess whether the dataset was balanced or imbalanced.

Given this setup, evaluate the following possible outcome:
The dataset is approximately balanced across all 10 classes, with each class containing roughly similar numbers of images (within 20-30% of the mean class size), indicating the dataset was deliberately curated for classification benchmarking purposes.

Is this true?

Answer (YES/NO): YES